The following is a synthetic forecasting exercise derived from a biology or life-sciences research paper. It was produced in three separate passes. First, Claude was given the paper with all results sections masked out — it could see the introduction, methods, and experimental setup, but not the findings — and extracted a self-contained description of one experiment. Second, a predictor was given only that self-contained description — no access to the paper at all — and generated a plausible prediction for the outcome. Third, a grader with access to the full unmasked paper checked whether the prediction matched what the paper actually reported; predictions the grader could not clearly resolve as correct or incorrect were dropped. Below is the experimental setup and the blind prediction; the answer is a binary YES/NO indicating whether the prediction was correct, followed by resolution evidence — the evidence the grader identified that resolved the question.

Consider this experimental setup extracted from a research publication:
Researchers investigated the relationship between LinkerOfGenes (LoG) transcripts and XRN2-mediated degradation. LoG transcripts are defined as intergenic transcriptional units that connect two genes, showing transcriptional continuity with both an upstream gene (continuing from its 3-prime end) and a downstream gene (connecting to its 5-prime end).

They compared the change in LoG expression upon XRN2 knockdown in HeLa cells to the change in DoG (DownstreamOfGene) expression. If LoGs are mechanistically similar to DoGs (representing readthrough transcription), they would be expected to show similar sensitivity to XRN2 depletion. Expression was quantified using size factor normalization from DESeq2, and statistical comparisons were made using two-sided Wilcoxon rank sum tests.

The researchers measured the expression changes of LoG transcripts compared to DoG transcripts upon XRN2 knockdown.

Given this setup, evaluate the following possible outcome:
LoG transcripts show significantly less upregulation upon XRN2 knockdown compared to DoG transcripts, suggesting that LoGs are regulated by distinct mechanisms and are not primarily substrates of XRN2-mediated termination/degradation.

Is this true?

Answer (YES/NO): NO